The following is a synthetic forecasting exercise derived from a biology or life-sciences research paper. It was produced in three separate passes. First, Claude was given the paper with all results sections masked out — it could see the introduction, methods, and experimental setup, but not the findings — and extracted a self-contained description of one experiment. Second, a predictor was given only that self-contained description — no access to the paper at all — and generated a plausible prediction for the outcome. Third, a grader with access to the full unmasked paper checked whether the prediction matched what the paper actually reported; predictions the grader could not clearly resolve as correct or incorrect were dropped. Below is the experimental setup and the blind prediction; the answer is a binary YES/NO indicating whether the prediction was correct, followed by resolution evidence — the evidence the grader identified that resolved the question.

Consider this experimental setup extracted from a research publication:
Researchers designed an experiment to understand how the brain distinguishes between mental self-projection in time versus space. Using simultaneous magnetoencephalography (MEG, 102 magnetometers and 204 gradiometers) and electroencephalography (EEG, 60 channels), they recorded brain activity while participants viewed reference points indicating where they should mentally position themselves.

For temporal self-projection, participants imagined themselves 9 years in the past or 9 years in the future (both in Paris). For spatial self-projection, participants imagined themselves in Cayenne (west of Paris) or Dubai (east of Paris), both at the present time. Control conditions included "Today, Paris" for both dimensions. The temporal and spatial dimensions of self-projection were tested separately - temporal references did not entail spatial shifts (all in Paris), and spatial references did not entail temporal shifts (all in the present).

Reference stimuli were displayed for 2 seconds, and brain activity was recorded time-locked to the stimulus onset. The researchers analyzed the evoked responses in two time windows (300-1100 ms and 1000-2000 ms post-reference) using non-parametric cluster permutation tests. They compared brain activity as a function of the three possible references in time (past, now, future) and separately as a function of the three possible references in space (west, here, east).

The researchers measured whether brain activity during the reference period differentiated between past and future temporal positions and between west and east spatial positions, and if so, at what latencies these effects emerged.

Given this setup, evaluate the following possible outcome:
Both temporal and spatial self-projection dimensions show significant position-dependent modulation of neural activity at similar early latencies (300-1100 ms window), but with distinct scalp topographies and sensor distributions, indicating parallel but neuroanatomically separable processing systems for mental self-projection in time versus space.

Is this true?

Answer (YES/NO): NO